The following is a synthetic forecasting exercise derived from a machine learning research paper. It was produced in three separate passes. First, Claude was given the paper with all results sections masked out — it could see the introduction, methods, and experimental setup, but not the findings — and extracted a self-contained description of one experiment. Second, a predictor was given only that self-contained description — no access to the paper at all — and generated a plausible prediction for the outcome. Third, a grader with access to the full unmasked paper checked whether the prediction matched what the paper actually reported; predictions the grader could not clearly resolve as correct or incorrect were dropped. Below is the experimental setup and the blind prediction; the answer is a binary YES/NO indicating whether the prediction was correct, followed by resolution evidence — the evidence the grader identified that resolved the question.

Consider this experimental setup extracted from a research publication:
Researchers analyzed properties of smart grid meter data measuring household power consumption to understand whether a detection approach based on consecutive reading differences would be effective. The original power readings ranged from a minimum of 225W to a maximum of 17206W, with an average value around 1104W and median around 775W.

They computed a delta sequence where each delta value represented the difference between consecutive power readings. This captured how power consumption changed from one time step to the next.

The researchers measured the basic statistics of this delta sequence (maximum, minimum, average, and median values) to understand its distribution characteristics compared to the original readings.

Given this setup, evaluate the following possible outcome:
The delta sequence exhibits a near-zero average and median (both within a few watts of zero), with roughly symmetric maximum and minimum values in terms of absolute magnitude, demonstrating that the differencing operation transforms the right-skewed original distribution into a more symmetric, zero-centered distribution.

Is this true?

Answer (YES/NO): NO